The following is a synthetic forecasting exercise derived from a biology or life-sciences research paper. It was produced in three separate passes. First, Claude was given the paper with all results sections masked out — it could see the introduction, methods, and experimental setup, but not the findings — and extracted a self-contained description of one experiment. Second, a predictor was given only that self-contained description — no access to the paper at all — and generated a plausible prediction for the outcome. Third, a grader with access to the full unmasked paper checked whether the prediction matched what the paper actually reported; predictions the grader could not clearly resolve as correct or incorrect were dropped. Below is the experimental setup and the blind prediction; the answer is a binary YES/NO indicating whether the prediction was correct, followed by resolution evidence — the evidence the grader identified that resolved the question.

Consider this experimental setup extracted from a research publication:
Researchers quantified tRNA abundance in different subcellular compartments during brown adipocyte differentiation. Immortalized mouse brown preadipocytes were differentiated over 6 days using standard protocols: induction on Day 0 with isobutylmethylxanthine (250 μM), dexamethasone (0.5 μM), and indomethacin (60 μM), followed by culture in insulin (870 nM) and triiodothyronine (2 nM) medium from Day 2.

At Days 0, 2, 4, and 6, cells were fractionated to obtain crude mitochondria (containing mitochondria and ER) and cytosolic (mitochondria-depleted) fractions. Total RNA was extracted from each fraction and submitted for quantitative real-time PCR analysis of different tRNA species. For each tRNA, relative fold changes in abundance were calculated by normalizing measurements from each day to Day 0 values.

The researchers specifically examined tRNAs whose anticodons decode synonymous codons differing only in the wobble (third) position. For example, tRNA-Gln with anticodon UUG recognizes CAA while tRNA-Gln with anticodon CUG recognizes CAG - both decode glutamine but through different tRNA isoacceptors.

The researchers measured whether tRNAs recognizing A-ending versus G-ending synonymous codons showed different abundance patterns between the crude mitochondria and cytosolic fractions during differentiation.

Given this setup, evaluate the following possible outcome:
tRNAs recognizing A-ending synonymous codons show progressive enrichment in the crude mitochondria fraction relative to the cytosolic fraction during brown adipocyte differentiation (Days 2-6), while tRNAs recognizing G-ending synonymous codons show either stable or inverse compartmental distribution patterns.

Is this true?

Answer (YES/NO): NO